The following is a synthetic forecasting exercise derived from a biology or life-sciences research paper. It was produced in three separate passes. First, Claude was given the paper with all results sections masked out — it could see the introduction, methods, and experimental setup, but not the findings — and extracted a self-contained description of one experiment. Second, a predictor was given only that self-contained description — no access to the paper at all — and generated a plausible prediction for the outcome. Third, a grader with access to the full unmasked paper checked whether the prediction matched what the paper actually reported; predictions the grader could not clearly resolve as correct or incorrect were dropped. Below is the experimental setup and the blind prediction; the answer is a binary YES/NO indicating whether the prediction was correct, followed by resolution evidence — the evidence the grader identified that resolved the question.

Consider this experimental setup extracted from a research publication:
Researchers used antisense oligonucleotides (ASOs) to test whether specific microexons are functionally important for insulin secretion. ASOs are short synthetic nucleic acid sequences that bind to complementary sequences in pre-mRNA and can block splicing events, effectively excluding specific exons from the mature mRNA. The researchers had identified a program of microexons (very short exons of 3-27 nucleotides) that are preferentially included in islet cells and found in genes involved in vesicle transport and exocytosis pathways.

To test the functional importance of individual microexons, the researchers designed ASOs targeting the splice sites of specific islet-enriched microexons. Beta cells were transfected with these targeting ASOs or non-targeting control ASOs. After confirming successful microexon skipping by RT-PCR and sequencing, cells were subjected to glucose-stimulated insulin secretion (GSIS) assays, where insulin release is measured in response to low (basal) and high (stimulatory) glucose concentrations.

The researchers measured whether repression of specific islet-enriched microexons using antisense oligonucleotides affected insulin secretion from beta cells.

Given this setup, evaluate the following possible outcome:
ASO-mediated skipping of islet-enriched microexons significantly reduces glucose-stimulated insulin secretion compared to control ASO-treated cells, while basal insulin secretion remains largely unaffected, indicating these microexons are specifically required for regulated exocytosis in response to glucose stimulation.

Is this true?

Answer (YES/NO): NO